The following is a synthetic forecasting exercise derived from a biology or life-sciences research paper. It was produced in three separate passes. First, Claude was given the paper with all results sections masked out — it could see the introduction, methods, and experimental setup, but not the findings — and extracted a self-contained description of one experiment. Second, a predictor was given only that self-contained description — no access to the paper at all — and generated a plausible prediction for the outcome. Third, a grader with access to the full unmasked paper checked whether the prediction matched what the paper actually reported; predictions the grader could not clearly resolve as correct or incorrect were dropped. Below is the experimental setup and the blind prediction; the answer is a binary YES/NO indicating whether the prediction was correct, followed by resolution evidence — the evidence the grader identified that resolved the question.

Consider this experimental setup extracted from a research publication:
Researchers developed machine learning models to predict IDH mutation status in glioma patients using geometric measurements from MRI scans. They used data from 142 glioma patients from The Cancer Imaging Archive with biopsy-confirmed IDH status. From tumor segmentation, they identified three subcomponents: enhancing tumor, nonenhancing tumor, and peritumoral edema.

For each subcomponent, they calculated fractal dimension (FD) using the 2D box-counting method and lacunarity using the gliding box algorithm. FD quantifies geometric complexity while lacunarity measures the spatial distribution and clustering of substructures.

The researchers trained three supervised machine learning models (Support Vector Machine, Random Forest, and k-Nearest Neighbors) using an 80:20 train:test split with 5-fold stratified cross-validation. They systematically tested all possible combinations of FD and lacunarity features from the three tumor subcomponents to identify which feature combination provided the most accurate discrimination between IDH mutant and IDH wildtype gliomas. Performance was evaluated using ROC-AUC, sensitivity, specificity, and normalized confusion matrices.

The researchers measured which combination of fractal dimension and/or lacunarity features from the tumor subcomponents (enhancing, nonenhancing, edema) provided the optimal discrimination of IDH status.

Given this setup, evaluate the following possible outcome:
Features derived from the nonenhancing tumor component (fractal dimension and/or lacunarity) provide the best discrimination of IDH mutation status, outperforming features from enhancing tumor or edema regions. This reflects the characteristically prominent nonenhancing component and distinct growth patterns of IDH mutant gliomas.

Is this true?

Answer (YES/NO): NO